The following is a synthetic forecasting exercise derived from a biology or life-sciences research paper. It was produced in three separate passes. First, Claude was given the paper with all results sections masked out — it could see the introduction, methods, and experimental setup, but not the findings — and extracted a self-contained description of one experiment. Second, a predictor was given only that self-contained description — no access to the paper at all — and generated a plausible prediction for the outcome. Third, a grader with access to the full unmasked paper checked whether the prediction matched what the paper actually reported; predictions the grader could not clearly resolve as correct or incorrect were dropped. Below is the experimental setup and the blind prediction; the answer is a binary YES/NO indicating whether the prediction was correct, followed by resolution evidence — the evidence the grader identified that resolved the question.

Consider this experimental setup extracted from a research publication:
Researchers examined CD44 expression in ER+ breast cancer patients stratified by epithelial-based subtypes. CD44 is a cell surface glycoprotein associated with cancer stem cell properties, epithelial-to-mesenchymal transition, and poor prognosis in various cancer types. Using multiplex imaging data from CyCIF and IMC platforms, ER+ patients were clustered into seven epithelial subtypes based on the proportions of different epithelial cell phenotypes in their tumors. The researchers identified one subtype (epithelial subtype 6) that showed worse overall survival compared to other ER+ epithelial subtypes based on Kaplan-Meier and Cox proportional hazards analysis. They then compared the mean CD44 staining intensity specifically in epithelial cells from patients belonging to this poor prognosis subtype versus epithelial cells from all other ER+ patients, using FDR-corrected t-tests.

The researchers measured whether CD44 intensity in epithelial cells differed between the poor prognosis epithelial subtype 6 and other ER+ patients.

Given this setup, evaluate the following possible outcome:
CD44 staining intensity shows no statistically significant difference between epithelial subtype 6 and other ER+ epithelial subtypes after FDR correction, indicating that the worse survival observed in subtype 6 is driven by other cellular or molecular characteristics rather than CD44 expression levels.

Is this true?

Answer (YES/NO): NO